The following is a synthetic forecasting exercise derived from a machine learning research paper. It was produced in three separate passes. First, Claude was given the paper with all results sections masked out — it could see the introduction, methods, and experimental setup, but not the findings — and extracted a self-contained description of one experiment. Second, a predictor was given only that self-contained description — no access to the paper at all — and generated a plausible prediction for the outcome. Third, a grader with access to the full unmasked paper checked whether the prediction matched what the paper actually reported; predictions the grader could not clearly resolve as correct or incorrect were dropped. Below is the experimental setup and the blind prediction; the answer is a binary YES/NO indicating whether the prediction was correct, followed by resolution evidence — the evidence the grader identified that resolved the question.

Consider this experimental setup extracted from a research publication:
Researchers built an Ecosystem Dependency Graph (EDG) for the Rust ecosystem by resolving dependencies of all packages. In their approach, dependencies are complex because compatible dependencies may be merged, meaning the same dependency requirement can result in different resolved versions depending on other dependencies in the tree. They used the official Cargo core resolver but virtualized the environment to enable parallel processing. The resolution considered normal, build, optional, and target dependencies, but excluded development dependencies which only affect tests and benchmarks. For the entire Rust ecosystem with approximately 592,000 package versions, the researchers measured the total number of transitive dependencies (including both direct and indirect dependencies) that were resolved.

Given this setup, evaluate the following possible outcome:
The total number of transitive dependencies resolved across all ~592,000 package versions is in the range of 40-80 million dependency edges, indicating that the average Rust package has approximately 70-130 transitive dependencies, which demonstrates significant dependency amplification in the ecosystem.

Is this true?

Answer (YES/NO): NO